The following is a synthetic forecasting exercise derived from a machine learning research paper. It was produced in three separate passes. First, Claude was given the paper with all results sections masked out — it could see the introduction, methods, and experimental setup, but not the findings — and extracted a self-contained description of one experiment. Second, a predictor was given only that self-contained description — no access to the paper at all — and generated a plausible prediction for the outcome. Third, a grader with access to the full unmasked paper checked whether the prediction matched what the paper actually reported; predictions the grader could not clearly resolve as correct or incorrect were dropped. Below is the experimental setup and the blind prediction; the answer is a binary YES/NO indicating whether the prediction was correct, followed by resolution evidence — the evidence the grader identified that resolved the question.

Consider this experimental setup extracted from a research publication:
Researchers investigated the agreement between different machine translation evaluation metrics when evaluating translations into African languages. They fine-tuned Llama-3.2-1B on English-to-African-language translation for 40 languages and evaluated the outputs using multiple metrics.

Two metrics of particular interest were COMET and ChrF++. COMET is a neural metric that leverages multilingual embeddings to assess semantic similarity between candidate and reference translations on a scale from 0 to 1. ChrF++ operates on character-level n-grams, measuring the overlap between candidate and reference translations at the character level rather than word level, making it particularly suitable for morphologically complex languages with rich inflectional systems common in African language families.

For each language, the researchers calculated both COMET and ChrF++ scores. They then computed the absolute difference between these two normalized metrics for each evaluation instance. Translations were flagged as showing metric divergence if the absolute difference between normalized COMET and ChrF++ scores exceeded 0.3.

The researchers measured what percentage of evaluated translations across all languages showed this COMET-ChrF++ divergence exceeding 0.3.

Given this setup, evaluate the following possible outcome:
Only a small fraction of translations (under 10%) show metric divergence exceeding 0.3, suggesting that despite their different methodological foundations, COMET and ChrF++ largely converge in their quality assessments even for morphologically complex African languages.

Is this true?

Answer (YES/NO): NO